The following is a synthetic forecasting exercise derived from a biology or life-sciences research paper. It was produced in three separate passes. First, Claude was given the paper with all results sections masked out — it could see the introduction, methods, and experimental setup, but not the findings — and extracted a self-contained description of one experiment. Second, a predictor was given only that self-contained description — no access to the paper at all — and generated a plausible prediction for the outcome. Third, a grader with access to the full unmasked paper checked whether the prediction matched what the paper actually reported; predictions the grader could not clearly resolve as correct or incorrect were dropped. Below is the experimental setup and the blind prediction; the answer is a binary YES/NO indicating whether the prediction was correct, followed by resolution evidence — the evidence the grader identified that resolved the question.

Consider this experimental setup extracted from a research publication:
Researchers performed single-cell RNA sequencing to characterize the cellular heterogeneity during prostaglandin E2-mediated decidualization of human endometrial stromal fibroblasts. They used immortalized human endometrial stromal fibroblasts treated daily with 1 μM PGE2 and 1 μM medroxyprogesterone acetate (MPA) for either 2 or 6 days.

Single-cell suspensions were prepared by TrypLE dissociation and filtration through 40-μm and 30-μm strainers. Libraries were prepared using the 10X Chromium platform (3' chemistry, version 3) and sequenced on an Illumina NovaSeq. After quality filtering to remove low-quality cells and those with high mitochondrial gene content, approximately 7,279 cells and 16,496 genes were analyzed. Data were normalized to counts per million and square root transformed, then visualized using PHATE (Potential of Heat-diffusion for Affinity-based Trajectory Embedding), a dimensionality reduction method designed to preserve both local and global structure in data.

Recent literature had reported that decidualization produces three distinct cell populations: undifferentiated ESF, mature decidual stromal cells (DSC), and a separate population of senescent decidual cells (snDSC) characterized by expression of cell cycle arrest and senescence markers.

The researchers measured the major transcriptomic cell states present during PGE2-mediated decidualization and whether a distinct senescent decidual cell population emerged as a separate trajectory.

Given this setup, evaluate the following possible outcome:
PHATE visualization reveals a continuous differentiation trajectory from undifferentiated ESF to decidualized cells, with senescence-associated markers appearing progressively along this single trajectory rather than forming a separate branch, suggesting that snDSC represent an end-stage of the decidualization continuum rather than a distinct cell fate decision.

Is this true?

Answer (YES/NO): NO